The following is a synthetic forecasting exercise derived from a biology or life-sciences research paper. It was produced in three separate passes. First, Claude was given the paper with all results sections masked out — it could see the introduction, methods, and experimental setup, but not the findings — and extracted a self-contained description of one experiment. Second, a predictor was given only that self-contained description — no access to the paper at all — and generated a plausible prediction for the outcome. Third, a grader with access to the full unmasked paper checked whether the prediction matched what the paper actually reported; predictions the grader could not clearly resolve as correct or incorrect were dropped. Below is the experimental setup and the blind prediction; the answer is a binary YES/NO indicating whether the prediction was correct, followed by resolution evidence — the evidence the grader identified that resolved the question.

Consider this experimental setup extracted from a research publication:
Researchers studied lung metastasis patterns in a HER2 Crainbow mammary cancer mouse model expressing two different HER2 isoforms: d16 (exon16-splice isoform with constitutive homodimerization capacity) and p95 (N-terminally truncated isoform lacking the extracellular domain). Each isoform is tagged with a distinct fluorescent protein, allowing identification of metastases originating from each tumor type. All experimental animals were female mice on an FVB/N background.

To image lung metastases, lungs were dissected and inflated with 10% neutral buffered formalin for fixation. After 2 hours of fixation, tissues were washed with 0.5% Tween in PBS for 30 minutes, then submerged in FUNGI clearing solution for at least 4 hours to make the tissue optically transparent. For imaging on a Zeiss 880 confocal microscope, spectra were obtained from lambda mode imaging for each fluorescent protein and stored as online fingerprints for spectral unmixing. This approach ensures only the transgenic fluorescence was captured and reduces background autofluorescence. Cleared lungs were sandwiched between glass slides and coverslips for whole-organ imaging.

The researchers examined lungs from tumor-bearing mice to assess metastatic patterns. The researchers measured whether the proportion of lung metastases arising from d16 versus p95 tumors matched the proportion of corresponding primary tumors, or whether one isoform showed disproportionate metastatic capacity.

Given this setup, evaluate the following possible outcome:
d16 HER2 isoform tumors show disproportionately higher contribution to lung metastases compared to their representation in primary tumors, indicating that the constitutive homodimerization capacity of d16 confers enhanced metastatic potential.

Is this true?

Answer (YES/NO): NO